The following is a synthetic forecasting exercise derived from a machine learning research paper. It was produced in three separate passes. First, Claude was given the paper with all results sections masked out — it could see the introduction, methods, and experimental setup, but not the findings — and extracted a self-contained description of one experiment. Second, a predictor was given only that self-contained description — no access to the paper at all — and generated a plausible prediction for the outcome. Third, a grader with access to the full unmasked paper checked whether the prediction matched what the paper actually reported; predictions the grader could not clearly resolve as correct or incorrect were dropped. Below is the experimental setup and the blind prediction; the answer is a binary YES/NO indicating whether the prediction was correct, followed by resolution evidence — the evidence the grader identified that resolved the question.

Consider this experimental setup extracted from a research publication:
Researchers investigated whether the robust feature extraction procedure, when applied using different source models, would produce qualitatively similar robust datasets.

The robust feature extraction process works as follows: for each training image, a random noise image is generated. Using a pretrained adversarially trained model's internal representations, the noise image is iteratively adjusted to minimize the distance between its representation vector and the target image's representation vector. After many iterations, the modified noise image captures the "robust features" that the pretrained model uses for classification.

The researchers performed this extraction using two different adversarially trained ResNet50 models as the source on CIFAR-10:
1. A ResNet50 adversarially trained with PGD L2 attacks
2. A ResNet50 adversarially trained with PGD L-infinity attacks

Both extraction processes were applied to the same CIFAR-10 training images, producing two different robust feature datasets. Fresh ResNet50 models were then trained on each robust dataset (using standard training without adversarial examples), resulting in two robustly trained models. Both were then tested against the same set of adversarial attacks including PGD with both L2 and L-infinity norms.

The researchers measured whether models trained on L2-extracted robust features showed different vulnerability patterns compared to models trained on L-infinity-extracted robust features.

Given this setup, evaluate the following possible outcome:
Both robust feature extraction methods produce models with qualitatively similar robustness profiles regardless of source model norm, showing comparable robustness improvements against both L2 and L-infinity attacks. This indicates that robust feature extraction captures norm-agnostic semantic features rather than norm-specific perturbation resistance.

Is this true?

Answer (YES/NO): NO